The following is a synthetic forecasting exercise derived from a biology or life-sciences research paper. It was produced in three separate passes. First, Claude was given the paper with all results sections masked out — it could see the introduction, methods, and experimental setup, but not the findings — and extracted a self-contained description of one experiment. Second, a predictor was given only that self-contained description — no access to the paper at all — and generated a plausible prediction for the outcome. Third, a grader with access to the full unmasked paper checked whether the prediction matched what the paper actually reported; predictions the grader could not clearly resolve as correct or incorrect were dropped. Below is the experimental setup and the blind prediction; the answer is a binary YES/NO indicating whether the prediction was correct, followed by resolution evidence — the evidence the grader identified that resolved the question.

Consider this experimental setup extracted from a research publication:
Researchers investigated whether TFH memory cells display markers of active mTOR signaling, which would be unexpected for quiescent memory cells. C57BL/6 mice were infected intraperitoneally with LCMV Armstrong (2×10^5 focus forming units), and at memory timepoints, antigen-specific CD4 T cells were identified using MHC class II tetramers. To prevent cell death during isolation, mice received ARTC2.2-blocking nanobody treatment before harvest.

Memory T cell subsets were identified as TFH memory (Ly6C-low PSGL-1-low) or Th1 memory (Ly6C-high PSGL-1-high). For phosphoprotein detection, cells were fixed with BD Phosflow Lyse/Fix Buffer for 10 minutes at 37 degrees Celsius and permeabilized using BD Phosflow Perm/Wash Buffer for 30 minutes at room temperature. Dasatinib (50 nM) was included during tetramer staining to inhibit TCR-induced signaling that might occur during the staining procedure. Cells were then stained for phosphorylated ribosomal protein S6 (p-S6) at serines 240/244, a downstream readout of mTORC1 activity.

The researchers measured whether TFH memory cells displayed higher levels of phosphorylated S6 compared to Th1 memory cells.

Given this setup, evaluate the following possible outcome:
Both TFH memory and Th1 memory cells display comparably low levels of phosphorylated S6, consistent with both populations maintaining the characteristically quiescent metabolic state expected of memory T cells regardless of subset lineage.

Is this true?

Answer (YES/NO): NO